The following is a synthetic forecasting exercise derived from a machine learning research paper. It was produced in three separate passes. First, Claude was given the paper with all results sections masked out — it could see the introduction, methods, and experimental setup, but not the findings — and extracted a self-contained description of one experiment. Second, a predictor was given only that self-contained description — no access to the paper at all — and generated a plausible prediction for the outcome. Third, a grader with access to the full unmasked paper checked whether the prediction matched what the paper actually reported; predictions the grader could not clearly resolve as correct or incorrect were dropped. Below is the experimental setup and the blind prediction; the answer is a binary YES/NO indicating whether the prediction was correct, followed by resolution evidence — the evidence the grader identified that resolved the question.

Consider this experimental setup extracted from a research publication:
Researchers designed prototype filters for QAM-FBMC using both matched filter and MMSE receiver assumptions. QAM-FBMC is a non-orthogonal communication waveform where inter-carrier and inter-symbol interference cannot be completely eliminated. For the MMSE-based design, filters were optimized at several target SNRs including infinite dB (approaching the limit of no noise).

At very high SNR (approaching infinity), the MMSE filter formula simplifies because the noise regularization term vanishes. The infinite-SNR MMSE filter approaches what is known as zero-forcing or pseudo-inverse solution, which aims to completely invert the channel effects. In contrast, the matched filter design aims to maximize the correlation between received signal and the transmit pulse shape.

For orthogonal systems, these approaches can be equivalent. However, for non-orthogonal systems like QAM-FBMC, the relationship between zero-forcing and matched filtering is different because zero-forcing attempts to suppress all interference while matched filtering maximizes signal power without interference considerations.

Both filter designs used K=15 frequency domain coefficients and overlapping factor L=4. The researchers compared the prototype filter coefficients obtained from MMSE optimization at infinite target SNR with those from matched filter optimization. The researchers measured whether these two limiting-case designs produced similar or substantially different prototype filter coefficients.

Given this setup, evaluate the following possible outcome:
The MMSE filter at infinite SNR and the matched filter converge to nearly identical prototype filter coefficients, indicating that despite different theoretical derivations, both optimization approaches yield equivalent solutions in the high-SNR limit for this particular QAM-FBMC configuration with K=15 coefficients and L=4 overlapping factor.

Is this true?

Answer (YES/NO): NO